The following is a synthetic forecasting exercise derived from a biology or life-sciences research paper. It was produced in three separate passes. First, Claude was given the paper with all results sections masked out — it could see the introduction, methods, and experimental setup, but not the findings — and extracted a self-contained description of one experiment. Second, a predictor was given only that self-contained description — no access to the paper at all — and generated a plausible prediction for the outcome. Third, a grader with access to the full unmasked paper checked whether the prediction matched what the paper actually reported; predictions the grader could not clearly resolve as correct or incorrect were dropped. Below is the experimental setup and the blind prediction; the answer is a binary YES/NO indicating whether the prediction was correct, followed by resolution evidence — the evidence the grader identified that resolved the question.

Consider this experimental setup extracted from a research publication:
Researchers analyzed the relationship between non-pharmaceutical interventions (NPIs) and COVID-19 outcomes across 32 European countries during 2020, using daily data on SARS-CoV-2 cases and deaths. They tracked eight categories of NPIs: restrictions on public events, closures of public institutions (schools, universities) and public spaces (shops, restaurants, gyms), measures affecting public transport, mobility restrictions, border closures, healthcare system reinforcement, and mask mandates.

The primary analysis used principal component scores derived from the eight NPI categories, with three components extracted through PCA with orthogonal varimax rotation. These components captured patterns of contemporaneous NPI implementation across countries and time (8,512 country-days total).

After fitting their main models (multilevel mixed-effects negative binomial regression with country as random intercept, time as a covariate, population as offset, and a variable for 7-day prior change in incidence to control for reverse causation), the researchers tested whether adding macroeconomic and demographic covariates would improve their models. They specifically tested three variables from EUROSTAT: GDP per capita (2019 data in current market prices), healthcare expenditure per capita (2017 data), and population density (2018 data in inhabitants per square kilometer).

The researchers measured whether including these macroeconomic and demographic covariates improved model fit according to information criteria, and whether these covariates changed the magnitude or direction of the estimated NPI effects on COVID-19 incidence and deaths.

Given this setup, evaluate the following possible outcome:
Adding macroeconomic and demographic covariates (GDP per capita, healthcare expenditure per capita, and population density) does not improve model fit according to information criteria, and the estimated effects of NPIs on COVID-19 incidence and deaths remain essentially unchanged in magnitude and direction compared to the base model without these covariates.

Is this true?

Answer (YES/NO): YES